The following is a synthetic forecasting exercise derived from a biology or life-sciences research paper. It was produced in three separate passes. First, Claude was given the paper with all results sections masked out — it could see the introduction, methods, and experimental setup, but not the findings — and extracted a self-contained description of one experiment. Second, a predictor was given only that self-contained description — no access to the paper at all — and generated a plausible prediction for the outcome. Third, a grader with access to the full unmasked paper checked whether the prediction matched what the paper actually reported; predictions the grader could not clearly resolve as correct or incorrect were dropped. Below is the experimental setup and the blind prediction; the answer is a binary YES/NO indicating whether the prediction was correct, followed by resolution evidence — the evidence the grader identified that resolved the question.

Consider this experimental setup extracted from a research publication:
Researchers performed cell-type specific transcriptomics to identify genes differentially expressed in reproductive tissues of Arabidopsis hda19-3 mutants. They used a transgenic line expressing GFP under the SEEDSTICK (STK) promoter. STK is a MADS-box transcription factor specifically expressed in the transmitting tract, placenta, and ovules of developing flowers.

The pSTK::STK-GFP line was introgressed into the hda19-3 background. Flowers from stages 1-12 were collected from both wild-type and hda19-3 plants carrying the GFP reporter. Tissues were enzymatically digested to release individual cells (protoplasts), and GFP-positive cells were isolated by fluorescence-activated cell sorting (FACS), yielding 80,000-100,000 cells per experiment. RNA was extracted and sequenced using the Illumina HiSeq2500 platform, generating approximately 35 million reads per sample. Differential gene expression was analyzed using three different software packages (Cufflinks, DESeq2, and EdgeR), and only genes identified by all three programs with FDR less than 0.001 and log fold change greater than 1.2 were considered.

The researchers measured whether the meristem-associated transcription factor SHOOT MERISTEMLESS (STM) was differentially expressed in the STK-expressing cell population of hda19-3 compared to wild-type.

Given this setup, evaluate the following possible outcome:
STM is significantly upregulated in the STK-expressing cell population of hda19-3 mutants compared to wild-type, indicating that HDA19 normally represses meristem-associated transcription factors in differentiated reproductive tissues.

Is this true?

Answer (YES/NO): YES